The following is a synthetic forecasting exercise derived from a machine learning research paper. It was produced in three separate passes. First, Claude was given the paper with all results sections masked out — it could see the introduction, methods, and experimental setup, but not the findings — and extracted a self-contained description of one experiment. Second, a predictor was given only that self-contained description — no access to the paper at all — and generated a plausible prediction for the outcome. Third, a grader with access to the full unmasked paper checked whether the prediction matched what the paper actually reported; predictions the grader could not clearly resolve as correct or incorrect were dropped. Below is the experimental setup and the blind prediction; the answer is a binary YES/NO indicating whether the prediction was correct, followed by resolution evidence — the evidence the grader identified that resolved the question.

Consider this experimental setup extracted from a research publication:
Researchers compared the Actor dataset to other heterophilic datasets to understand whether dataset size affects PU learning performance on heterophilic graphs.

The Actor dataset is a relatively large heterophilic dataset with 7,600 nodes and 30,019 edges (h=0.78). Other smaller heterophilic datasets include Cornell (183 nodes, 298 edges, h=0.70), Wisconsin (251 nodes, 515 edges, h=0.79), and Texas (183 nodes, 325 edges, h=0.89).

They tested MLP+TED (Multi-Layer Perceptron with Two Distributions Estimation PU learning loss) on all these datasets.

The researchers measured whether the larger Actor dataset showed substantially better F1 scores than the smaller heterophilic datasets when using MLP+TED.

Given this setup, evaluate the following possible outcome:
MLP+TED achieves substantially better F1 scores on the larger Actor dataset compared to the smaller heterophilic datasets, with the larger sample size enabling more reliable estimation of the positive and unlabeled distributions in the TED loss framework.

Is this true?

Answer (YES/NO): NO